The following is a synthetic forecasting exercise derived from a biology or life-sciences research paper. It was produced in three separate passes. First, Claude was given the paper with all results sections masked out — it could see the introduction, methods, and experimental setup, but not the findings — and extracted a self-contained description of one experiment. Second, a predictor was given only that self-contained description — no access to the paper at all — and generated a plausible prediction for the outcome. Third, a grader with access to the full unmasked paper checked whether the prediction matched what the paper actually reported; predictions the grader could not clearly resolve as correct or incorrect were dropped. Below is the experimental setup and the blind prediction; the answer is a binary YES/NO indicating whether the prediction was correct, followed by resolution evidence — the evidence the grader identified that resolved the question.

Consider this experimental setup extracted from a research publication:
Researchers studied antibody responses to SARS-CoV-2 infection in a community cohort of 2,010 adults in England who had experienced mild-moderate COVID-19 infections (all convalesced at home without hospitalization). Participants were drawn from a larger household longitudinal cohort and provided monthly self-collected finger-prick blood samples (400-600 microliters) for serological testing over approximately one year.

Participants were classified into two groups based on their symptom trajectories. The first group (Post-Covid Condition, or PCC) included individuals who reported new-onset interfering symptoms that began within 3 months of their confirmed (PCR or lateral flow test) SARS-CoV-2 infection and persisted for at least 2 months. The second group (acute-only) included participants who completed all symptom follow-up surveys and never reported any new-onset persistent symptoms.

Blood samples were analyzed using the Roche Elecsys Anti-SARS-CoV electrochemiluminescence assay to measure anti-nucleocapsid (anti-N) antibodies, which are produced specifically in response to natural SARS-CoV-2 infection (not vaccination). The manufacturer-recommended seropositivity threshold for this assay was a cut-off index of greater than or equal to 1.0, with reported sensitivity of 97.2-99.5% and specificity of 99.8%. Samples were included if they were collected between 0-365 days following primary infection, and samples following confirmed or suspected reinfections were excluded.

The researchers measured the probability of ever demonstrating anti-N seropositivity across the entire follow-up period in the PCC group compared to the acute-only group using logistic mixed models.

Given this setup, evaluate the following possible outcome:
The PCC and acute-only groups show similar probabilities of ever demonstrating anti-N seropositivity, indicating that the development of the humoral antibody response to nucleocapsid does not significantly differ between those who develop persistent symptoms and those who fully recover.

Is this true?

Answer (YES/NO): NO